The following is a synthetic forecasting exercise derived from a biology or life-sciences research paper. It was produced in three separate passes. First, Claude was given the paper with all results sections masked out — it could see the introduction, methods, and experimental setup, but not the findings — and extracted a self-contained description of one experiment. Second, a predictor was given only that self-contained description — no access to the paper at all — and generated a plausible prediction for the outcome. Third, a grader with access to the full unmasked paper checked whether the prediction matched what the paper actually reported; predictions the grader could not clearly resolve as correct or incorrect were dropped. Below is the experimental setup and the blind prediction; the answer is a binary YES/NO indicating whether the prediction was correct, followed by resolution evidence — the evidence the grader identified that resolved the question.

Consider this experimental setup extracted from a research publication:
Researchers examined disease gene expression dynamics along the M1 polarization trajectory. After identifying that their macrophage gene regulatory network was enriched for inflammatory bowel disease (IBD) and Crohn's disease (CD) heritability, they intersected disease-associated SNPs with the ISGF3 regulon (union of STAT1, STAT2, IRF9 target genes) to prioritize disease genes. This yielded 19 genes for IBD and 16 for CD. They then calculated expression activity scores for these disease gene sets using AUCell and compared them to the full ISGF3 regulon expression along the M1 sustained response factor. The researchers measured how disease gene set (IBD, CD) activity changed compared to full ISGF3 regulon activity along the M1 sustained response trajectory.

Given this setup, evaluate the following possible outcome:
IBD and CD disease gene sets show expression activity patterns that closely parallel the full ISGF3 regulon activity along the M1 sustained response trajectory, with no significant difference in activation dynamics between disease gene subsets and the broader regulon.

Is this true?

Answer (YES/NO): NO